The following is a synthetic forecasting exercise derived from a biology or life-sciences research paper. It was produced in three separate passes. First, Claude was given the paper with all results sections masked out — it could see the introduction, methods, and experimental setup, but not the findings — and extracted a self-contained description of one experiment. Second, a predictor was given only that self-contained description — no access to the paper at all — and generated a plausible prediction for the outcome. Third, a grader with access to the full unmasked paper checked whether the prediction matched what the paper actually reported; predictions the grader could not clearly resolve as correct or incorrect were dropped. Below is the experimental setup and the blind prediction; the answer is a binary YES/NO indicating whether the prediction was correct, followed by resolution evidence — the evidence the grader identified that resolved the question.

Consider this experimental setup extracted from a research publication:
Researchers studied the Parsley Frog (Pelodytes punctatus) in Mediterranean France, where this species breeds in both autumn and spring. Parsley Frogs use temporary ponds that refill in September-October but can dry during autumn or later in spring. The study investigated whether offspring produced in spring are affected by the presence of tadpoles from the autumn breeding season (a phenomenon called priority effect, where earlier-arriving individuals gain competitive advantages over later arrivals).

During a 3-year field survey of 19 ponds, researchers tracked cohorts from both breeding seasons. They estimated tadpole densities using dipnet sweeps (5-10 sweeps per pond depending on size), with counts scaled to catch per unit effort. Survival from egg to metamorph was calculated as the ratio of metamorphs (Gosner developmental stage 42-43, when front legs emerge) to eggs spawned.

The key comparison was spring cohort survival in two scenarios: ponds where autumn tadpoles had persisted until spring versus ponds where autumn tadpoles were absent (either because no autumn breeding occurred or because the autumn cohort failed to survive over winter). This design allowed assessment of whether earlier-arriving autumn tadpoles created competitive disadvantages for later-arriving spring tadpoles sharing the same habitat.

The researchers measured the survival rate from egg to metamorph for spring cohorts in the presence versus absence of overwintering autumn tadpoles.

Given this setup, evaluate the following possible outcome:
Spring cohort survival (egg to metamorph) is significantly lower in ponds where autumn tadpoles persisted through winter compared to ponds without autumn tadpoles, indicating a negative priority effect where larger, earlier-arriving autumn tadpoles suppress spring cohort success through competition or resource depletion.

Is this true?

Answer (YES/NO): YES